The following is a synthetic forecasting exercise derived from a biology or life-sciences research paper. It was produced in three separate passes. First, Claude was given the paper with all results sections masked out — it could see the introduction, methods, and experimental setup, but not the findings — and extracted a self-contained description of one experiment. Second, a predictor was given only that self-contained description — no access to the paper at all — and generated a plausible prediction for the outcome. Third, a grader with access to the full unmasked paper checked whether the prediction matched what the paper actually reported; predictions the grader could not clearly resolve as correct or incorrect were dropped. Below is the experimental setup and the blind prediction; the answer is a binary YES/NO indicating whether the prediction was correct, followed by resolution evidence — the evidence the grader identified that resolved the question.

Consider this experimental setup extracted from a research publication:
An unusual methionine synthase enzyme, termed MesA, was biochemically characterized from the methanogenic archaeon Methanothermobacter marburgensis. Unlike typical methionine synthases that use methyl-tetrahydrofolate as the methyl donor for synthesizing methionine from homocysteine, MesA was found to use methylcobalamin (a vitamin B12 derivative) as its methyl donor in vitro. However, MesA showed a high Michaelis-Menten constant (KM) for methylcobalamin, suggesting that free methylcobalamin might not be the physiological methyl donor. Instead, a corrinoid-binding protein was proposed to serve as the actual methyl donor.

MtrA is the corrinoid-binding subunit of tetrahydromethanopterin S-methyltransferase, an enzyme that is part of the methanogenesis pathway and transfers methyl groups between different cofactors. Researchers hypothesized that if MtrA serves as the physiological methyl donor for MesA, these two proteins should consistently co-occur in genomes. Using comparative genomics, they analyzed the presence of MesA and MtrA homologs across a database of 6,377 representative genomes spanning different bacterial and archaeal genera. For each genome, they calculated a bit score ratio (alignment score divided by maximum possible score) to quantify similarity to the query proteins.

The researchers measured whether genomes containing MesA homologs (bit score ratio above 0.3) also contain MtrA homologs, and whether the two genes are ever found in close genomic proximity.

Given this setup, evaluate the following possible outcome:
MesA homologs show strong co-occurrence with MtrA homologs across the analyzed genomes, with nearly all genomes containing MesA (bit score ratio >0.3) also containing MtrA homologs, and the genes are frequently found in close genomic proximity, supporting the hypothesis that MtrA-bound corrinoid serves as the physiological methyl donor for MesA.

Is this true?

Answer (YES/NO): NO